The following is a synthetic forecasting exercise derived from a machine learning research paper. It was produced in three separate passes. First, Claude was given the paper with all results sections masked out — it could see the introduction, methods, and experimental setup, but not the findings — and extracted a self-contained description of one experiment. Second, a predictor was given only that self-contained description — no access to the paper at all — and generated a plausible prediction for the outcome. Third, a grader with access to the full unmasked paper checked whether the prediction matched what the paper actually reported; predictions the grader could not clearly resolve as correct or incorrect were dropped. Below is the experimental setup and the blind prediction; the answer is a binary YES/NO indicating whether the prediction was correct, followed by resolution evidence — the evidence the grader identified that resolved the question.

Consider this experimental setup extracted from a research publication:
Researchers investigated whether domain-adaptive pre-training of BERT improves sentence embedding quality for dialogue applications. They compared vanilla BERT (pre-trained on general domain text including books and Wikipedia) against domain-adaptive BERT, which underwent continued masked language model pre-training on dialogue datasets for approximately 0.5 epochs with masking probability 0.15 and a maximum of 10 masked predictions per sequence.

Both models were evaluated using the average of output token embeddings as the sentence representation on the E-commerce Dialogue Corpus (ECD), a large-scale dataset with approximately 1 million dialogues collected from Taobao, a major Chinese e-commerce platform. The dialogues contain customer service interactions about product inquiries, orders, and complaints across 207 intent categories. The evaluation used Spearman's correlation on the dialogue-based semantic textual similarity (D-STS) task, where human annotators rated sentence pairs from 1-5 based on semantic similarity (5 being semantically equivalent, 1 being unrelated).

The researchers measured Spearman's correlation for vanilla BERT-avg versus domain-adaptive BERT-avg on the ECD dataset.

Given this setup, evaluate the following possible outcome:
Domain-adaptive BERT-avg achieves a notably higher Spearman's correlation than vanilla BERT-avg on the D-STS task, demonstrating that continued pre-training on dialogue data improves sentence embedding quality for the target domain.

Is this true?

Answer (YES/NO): YES